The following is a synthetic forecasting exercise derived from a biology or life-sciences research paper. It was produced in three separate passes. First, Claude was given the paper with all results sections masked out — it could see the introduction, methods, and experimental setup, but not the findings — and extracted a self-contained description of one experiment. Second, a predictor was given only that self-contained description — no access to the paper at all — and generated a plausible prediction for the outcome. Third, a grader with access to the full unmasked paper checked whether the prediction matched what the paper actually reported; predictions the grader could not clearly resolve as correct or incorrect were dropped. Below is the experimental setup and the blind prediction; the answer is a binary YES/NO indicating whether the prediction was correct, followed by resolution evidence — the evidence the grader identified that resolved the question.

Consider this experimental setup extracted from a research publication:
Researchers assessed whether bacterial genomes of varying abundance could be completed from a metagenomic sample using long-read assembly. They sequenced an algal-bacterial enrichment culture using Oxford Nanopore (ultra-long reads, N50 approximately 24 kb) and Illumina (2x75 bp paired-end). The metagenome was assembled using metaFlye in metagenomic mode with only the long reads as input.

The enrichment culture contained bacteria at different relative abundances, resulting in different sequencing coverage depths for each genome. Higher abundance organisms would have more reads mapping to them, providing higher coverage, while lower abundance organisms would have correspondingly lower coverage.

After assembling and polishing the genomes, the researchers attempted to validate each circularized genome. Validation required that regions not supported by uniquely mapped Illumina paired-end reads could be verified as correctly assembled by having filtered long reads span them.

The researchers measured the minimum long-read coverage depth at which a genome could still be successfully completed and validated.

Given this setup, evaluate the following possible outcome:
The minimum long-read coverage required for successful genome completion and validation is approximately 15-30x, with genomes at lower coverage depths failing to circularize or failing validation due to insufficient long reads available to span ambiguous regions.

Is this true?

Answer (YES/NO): YES